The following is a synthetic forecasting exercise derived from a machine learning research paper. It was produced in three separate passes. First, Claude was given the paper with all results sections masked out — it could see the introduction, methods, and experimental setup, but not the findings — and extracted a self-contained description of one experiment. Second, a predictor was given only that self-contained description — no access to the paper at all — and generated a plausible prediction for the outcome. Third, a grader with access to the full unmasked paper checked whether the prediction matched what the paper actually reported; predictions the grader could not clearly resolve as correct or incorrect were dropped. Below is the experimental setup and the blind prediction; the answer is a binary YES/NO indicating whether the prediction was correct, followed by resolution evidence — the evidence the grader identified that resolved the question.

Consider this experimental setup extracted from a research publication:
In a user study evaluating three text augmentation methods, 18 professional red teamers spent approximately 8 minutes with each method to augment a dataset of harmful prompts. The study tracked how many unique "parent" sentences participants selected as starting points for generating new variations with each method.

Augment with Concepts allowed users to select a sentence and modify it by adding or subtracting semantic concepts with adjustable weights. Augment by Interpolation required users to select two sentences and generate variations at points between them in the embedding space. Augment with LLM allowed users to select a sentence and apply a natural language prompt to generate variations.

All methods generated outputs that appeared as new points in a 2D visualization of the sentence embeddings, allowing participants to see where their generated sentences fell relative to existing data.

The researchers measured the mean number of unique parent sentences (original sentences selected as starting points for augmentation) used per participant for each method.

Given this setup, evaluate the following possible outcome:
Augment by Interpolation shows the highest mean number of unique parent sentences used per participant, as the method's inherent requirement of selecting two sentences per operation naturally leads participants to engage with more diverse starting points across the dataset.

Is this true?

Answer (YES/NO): NO